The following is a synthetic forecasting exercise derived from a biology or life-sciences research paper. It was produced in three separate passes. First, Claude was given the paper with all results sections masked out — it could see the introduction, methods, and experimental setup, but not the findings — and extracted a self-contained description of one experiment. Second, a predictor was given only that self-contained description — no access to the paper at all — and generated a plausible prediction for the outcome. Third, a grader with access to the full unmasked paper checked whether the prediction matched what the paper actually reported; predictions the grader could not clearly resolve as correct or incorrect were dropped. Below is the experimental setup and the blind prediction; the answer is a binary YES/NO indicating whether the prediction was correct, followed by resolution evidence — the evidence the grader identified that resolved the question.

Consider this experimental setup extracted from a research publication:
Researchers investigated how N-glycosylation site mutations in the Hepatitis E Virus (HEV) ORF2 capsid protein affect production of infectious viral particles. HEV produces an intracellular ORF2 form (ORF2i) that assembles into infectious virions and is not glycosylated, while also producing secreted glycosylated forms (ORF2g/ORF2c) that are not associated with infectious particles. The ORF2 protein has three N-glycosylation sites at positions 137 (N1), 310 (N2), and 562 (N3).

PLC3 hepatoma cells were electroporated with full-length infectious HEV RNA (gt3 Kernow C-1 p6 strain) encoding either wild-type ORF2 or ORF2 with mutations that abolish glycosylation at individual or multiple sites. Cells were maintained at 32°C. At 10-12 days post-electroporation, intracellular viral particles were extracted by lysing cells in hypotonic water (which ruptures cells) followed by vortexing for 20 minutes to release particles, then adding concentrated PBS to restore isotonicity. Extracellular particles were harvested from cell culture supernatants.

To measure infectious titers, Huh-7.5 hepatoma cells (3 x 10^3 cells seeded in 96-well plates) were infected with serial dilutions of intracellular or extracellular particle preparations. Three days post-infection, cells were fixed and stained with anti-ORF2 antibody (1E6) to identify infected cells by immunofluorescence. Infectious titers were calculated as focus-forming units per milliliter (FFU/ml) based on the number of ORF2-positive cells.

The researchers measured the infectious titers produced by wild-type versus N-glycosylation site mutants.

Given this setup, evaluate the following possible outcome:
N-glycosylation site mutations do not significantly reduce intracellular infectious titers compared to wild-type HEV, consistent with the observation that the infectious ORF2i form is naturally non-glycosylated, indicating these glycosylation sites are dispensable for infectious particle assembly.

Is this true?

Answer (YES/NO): NO